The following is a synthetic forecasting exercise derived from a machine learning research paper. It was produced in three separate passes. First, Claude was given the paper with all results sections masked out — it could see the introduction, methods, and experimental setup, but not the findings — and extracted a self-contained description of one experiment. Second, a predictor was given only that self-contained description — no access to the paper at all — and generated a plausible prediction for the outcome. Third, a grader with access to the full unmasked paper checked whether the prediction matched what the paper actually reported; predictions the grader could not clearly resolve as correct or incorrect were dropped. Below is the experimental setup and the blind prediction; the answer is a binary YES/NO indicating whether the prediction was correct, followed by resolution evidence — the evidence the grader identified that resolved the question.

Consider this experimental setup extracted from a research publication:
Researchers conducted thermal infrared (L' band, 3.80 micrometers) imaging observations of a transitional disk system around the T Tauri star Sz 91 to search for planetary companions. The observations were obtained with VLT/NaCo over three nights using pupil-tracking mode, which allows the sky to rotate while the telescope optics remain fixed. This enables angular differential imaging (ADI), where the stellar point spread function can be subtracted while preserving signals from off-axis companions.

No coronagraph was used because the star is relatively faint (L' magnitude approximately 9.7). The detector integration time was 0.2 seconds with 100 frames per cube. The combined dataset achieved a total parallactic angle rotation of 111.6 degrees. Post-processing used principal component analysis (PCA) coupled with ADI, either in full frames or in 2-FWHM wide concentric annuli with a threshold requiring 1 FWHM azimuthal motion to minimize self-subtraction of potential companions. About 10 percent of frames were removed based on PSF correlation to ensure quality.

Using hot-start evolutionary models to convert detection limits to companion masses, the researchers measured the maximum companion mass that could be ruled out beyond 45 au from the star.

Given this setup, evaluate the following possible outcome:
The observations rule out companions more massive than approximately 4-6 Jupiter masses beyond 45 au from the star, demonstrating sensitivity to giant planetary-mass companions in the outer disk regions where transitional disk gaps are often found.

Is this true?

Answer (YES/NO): NO